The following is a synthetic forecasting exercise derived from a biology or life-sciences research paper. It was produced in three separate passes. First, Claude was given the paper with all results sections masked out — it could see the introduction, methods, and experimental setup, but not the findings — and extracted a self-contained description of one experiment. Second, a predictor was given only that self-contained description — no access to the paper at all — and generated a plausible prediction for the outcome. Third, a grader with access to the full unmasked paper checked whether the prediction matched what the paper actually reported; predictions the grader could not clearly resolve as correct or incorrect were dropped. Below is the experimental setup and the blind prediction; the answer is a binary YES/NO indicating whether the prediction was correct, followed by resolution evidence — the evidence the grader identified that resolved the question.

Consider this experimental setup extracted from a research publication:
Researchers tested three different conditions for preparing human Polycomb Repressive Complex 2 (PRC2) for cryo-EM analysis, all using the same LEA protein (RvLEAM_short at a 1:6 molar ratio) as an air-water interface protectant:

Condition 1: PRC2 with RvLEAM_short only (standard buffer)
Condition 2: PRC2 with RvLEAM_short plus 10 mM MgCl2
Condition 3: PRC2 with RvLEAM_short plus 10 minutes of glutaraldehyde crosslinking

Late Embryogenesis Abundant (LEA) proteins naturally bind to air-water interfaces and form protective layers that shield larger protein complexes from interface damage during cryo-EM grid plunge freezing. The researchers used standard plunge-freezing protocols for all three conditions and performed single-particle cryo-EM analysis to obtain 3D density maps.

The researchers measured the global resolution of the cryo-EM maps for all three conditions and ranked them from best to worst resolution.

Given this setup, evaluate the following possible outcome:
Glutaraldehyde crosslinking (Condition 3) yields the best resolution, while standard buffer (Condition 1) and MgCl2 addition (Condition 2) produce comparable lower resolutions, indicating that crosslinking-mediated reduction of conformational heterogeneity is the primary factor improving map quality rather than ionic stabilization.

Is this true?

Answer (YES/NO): NO